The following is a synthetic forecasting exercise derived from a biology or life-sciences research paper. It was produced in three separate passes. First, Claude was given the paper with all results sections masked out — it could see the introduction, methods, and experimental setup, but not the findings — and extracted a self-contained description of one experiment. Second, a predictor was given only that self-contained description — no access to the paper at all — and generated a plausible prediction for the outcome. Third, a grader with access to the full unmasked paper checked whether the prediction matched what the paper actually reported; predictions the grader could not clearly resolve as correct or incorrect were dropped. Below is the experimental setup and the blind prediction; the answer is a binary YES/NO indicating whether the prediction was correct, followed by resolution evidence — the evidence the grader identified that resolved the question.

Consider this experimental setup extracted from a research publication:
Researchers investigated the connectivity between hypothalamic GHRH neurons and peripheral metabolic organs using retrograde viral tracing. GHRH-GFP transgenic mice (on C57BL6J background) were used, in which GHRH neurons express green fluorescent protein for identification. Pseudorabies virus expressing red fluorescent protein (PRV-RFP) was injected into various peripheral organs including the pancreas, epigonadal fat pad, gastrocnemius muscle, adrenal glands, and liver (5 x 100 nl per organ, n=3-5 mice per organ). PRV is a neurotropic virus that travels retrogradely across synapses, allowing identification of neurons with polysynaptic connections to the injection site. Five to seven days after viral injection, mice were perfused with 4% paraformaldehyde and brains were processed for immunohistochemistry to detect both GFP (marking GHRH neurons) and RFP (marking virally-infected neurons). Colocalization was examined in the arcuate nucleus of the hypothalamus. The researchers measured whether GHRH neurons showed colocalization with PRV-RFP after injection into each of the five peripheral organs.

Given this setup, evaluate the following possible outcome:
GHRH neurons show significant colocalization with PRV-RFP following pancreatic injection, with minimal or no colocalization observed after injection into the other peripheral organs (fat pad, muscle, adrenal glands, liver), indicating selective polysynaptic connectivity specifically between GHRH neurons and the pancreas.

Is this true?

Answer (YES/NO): YES